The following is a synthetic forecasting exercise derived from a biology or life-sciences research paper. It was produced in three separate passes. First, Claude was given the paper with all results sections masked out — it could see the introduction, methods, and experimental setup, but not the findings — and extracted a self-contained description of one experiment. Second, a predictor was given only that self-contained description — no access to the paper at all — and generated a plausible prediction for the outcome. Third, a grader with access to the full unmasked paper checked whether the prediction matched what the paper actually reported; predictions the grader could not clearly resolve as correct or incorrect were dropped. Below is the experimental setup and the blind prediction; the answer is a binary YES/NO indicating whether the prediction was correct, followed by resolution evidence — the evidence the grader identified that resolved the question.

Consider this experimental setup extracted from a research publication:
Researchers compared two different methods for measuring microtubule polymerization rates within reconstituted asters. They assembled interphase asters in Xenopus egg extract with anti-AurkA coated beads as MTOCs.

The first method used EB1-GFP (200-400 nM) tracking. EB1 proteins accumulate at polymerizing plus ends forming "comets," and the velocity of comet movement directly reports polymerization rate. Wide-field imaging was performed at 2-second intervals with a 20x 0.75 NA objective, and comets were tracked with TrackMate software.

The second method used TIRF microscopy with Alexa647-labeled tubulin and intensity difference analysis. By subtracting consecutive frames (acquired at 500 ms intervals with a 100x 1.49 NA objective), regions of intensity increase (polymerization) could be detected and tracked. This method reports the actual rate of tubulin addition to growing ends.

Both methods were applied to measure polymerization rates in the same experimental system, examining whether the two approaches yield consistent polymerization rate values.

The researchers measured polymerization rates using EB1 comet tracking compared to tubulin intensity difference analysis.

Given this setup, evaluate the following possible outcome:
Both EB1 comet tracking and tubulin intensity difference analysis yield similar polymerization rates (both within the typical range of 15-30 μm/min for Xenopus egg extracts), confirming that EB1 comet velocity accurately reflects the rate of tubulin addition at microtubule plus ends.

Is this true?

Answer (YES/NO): NO